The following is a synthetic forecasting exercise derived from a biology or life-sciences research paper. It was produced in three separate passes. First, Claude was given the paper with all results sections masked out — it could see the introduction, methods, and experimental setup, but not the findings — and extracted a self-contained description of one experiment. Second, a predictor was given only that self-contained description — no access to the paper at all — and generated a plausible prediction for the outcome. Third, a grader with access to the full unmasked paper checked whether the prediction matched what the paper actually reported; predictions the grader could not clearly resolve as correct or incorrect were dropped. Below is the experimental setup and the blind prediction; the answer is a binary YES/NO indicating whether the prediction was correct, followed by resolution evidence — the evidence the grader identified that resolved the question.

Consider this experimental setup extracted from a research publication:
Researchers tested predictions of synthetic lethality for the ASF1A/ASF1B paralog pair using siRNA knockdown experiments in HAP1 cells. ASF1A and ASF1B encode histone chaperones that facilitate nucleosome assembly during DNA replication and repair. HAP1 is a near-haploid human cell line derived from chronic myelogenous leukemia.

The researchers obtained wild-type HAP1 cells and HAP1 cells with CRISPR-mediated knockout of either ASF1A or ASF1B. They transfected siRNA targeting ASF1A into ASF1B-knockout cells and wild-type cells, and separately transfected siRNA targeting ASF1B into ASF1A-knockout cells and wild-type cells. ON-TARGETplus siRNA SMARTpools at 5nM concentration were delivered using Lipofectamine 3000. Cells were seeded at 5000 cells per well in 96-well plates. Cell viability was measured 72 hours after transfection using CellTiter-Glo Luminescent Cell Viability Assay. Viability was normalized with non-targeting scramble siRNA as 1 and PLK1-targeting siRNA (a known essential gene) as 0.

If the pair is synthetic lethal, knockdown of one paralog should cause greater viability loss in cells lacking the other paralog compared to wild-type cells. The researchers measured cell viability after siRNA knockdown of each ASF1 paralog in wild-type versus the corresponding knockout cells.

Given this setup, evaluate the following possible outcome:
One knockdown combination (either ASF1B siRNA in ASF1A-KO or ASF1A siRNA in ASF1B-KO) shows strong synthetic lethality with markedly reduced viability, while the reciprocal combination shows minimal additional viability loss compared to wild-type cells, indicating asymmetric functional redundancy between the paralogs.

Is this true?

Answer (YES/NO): NO